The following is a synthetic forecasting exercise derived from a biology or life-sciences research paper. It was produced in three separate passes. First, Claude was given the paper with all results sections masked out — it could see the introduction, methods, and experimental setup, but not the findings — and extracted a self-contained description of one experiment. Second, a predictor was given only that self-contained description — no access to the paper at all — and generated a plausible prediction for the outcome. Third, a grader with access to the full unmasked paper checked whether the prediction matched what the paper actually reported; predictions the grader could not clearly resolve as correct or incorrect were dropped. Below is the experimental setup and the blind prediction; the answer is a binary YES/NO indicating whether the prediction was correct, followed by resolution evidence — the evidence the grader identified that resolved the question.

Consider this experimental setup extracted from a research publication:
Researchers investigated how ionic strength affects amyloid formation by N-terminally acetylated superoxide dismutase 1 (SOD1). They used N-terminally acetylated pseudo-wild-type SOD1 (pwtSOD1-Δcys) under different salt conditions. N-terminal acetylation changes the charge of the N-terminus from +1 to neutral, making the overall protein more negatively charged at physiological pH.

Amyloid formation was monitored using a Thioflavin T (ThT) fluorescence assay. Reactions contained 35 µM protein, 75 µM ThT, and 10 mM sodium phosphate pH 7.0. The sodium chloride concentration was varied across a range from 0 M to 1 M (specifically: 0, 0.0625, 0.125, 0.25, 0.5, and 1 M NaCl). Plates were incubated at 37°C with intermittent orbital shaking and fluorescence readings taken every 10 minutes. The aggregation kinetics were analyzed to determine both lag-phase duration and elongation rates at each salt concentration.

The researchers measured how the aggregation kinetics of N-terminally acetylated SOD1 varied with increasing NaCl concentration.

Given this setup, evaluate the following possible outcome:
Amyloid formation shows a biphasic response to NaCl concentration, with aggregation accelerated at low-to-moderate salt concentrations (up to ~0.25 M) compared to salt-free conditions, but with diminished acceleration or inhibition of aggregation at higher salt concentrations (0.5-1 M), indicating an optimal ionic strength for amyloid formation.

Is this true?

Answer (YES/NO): NO